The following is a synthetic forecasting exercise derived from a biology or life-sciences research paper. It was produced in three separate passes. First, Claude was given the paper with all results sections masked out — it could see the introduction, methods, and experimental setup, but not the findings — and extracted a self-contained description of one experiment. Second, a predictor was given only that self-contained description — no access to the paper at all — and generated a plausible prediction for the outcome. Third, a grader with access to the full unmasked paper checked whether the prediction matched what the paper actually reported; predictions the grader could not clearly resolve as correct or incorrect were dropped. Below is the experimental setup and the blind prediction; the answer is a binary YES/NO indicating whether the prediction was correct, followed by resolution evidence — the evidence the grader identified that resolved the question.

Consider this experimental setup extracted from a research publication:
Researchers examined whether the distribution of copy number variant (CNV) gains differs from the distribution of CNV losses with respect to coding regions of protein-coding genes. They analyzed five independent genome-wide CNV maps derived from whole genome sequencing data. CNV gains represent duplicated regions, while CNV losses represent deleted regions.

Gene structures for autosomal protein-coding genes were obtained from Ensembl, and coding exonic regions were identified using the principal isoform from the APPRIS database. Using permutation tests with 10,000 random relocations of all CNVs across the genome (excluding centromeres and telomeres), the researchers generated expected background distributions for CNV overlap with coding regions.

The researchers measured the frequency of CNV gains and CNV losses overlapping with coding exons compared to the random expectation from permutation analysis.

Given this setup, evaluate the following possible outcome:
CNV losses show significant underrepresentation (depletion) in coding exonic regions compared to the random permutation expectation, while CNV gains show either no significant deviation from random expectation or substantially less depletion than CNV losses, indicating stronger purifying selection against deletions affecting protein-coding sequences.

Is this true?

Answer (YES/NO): NO